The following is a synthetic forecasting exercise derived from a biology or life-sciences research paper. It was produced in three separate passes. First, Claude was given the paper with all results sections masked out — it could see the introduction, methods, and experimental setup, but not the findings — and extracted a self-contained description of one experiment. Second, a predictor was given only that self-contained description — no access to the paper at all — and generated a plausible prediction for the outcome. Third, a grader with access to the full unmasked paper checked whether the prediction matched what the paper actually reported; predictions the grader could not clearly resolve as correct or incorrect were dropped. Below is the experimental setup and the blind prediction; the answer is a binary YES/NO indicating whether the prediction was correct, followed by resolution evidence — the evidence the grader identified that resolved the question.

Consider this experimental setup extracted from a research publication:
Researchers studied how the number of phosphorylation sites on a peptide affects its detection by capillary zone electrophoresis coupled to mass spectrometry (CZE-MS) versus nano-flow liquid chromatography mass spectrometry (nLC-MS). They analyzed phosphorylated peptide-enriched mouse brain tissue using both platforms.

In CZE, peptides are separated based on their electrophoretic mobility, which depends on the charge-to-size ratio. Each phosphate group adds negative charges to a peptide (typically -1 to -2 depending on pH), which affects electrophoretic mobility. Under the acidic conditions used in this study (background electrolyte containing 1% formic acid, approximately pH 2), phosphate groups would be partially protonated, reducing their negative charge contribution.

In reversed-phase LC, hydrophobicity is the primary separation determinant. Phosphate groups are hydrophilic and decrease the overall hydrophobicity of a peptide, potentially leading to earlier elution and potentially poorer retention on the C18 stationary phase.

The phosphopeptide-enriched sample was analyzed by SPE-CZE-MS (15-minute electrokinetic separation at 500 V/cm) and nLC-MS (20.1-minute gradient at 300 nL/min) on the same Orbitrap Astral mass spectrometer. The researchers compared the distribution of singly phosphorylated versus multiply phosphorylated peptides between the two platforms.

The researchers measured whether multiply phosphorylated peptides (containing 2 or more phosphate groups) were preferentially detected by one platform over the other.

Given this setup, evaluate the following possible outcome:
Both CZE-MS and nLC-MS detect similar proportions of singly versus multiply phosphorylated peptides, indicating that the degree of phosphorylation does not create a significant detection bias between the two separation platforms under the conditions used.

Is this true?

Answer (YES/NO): NO